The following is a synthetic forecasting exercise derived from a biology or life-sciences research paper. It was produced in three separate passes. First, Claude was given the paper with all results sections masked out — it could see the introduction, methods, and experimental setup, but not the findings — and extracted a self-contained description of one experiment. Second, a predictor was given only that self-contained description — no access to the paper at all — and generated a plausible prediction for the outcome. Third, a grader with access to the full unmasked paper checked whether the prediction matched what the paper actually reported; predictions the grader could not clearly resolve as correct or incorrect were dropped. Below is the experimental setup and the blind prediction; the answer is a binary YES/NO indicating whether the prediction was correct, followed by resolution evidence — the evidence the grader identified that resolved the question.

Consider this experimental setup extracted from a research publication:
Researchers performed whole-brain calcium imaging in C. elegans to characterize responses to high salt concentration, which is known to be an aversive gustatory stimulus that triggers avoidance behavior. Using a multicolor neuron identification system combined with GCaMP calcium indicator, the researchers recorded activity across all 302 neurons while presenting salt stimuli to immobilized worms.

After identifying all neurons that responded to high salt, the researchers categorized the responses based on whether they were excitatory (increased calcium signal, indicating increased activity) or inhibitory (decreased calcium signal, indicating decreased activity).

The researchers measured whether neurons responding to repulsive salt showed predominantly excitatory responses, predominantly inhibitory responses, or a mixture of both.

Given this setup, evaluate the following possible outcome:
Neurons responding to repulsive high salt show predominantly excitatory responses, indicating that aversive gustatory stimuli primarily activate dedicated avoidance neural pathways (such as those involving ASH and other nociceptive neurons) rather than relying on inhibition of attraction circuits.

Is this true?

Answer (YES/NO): YES